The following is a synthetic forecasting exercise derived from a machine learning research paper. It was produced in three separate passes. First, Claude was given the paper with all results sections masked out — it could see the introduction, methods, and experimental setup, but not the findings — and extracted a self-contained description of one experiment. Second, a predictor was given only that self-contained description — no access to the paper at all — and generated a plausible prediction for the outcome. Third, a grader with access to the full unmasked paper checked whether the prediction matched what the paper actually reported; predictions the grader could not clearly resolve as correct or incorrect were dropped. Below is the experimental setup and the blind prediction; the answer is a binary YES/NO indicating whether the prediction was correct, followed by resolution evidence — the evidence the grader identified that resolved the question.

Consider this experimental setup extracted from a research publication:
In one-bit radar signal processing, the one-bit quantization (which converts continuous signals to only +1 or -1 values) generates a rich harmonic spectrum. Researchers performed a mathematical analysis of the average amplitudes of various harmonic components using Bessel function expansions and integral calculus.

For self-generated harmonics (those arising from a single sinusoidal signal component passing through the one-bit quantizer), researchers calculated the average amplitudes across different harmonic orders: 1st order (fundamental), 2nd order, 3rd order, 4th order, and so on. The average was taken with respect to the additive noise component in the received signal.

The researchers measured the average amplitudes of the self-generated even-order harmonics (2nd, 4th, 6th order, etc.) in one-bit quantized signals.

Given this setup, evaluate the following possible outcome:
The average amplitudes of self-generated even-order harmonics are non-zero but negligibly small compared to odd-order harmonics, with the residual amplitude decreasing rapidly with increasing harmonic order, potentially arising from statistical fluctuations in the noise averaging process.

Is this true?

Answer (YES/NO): NO